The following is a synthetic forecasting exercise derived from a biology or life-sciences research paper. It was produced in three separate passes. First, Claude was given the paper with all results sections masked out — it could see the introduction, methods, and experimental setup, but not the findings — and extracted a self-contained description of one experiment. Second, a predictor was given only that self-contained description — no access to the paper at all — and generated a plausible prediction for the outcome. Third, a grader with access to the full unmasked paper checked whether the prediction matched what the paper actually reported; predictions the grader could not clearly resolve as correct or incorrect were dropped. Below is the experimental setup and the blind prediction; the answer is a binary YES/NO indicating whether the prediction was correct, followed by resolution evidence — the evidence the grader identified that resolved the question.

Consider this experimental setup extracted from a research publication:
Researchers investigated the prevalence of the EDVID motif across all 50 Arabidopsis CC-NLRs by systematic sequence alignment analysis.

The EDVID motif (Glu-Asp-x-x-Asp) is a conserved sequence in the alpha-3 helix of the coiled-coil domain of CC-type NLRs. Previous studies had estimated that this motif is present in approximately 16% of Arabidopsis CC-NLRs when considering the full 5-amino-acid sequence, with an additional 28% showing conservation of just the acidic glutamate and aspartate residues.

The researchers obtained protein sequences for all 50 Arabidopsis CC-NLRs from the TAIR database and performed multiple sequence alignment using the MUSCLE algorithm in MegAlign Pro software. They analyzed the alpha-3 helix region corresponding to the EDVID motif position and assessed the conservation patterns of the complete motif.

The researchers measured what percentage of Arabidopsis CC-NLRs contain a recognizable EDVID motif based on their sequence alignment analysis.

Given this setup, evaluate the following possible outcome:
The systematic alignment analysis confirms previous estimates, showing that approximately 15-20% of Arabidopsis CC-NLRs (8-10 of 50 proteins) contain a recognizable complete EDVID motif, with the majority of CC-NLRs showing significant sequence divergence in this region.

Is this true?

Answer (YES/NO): NO